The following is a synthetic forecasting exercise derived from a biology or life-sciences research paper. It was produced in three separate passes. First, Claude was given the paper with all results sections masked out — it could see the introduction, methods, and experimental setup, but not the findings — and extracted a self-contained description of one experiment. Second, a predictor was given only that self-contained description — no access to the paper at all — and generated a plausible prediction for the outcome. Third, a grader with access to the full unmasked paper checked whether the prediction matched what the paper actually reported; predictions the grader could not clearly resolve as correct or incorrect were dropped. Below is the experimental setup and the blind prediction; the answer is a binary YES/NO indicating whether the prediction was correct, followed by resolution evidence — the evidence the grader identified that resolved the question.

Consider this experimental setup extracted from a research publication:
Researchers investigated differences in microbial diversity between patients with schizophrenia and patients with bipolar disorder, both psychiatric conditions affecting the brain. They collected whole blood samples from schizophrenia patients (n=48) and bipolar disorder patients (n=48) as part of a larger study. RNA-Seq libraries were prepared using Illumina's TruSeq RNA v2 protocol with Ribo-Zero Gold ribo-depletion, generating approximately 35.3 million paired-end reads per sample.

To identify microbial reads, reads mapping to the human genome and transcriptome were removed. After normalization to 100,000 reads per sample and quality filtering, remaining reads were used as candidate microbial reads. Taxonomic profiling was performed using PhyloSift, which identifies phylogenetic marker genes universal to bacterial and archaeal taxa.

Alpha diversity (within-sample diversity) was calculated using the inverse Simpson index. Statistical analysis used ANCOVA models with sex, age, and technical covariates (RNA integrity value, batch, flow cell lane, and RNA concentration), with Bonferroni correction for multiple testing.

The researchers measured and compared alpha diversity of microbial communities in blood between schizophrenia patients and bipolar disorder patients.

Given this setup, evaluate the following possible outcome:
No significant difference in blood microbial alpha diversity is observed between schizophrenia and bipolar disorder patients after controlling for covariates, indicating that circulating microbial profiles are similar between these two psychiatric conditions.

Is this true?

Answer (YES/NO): NO